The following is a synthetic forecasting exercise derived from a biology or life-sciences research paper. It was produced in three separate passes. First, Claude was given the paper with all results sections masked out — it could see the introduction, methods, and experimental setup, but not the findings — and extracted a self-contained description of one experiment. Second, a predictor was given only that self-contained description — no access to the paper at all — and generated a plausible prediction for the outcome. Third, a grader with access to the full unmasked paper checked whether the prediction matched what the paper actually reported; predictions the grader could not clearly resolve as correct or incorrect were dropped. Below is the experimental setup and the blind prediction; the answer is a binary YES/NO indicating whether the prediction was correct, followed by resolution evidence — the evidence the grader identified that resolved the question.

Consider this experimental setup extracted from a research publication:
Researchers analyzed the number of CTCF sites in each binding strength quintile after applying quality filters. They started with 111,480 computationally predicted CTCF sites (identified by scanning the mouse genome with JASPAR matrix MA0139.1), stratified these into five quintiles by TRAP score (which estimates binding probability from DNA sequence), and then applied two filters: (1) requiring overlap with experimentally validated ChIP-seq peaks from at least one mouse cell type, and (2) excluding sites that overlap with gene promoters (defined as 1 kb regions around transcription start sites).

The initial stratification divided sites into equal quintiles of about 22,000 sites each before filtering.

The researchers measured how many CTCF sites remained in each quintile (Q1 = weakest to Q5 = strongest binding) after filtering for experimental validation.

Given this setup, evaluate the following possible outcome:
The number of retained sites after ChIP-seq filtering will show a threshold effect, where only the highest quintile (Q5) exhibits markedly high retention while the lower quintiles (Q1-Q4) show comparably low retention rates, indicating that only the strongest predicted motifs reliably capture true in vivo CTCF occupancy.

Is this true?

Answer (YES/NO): NO